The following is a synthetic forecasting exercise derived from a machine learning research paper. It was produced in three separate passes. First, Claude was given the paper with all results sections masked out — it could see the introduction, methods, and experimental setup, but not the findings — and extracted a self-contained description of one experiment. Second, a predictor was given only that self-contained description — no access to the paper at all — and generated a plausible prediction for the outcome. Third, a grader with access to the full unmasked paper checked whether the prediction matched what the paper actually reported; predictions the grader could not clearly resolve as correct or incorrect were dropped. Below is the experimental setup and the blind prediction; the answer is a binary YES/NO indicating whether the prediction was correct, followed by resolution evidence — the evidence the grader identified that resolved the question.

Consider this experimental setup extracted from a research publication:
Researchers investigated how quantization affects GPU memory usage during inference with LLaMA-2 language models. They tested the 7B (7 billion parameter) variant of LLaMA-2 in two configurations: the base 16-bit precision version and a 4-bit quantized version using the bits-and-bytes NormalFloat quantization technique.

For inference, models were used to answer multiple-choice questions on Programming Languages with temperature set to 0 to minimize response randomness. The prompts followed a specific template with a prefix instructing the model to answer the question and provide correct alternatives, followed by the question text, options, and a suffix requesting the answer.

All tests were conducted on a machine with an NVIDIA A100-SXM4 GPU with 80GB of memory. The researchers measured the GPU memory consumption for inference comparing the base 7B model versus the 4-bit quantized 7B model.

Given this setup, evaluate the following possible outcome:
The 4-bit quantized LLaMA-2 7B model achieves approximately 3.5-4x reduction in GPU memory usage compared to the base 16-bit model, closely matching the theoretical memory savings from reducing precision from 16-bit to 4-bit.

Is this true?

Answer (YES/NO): NO